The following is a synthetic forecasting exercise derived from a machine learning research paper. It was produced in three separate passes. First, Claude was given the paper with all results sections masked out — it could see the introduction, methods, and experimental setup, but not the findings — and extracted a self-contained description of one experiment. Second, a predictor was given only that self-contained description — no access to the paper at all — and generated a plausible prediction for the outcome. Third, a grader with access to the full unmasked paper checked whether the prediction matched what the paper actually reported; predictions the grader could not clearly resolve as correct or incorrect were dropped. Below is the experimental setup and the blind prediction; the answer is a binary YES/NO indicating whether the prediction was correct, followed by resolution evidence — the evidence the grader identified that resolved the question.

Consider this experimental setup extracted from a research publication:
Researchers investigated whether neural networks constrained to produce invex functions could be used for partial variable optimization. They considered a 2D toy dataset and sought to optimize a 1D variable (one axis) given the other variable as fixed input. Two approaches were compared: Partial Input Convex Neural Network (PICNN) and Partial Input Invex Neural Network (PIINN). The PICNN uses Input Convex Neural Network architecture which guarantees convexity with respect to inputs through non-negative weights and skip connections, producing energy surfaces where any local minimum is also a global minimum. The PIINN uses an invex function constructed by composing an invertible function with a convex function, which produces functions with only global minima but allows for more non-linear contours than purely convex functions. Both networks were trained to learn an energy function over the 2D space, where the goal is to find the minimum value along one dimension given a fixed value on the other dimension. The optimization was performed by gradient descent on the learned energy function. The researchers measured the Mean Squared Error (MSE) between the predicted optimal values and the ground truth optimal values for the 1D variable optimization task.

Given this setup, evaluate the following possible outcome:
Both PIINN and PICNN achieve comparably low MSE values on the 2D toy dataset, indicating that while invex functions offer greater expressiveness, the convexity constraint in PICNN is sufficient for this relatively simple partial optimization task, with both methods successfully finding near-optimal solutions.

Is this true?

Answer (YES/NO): YES